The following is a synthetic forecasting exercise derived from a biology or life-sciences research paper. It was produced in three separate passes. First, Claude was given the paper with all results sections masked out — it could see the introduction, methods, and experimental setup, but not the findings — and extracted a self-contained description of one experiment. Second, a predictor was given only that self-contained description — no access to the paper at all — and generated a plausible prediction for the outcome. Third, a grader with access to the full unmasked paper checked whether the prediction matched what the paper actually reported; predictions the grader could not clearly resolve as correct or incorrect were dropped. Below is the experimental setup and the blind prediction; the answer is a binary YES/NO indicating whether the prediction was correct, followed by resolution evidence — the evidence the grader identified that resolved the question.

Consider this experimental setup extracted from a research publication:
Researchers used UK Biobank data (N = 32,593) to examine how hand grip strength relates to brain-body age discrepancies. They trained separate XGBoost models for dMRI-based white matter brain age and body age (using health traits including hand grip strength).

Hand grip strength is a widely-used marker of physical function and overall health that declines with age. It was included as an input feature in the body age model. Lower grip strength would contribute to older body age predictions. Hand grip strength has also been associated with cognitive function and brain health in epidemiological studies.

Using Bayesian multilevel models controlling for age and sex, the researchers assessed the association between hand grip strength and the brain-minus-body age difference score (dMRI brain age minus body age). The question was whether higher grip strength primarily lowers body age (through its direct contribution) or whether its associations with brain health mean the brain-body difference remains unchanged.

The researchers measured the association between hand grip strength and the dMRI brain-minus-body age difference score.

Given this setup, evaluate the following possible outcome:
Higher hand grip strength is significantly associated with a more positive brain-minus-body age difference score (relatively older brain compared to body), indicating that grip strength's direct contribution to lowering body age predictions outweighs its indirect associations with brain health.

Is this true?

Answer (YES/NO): YES